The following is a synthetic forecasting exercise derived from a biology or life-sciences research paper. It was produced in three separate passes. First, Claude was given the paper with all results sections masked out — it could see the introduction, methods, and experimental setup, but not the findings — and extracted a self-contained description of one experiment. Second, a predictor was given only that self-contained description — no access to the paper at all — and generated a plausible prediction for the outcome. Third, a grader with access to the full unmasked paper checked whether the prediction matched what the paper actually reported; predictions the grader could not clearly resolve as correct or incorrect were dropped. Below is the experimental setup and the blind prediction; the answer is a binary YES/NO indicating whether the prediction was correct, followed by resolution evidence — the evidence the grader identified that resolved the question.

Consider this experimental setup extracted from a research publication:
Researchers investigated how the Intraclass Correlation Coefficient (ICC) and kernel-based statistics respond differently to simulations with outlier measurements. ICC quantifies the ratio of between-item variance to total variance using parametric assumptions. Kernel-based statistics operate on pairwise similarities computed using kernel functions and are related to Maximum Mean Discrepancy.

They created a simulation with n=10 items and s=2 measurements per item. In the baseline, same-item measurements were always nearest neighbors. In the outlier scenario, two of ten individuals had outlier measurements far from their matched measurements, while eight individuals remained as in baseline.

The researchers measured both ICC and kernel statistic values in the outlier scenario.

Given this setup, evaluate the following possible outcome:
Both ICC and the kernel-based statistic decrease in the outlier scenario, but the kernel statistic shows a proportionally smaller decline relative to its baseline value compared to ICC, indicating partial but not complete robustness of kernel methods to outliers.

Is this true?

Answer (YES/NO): NO